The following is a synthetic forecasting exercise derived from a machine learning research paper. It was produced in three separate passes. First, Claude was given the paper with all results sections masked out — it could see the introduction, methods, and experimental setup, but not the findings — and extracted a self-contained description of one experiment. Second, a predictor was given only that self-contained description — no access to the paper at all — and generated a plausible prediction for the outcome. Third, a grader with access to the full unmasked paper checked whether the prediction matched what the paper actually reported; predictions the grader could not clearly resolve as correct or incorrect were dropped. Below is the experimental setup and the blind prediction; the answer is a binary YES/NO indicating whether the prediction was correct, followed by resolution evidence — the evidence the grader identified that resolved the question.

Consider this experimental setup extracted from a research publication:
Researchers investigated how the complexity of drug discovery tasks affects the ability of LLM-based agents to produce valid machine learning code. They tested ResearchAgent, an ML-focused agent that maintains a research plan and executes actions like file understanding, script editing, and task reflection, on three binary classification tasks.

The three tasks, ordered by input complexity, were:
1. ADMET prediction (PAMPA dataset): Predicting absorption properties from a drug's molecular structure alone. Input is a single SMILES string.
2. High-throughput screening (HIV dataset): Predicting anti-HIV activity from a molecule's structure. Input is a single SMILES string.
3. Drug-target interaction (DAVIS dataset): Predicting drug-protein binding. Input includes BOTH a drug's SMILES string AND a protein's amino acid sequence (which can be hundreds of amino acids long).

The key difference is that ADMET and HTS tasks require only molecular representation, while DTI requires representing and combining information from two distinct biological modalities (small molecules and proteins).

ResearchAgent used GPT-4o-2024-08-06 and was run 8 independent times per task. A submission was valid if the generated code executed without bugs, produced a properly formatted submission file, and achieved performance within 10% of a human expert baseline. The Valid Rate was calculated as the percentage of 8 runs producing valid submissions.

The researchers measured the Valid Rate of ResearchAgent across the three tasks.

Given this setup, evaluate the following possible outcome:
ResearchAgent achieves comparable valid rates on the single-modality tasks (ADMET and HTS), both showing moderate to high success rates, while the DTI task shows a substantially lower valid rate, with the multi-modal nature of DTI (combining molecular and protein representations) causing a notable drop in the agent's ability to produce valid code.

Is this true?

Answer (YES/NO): YES